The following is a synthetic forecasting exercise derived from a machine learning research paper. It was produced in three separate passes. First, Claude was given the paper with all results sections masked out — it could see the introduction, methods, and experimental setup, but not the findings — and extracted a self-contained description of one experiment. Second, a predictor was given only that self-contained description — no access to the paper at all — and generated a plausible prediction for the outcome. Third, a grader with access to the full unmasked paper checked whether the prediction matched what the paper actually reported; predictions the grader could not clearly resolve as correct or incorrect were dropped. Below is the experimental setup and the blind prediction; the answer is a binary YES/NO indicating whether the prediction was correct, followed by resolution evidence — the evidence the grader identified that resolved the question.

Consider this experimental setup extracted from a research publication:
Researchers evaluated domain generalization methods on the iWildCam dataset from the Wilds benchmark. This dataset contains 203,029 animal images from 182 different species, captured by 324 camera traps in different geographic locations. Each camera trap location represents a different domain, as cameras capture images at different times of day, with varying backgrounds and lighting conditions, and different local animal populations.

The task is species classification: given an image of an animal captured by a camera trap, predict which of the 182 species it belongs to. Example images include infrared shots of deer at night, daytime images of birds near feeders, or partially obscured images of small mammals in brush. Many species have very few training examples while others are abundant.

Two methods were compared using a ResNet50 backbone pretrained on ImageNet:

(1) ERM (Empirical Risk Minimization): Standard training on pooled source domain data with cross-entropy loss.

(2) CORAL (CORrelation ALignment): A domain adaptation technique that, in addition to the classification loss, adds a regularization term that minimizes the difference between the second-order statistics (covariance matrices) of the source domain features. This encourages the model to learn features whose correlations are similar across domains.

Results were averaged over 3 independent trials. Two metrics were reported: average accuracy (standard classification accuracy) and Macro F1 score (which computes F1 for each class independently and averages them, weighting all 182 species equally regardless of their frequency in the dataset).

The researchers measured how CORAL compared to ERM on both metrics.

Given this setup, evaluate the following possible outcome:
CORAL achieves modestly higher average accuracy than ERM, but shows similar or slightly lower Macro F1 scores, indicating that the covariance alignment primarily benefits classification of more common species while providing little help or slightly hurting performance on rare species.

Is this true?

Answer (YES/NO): NO